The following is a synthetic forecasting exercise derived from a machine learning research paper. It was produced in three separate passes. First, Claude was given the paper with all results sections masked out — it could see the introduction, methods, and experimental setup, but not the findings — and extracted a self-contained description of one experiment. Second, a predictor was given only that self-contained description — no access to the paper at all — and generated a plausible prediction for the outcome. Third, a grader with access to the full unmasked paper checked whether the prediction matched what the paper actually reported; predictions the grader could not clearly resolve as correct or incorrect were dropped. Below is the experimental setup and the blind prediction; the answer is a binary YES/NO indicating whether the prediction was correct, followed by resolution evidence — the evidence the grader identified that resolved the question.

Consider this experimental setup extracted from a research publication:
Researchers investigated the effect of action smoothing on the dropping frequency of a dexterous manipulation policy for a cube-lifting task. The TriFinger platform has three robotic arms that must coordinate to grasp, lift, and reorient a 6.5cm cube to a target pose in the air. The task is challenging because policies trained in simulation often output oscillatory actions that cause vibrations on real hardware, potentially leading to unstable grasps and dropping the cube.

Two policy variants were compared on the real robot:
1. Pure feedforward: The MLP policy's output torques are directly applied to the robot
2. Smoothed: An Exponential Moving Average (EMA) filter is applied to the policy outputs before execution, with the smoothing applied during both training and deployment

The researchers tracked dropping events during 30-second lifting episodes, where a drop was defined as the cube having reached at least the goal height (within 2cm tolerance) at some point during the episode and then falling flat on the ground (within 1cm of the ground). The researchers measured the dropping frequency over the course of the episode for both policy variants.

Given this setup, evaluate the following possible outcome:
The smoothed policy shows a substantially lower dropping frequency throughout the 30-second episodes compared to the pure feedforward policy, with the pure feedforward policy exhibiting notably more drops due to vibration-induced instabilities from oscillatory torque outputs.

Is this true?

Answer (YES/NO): YES